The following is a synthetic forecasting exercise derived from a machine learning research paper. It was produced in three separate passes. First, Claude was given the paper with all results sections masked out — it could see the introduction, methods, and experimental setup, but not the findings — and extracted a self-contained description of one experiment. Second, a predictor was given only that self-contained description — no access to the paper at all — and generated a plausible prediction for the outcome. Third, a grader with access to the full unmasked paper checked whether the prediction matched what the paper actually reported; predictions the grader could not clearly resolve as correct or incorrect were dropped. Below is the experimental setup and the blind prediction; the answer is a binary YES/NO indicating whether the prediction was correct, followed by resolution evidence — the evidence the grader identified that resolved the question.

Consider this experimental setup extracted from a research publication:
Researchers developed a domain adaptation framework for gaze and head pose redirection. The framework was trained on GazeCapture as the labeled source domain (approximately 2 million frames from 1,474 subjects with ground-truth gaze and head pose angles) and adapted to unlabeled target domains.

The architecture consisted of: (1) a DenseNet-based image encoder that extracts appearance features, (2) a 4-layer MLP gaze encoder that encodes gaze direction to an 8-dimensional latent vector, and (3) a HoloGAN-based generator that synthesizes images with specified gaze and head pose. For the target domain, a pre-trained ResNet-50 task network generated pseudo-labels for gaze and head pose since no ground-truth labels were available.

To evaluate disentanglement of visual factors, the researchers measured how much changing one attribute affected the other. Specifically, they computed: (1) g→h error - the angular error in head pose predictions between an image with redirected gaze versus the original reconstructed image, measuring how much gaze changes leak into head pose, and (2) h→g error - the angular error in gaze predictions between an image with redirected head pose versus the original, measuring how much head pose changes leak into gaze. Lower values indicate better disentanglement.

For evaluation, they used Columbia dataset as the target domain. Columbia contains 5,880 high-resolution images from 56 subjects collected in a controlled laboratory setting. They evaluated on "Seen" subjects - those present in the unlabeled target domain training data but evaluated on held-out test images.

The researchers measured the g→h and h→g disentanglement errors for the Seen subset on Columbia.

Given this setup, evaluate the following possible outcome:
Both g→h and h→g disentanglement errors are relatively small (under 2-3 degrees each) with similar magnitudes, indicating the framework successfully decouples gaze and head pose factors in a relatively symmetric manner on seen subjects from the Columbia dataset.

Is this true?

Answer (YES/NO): NO